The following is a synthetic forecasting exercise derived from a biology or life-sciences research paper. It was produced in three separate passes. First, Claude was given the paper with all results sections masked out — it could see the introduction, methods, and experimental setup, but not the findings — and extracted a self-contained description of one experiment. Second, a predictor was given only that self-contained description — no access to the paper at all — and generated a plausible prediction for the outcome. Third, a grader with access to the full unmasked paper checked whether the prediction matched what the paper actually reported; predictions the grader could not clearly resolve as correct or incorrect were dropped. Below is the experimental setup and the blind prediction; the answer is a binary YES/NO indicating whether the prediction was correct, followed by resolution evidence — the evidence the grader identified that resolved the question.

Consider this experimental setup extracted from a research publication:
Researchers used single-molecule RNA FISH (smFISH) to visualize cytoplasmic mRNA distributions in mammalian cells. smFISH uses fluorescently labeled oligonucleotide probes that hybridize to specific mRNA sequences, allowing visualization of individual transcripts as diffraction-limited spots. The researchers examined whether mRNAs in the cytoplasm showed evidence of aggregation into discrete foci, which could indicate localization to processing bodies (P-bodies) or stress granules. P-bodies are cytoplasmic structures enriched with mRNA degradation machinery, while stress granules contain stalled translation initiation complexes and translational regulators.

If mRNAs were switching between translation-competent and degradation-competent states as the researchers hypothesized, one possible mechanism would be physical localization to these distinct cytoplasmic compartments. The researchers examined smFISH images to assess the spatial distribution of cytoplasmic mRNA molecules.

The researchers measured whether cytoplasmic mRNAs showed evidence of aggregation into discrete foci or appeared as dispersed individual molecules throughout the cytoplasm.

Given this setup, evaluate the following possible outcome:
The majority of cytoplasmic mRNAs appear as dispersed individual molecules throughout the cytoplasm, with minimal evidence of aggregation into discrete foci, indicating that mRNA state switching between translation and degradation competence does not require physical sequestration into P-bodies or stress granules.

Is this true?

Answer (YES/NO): YES